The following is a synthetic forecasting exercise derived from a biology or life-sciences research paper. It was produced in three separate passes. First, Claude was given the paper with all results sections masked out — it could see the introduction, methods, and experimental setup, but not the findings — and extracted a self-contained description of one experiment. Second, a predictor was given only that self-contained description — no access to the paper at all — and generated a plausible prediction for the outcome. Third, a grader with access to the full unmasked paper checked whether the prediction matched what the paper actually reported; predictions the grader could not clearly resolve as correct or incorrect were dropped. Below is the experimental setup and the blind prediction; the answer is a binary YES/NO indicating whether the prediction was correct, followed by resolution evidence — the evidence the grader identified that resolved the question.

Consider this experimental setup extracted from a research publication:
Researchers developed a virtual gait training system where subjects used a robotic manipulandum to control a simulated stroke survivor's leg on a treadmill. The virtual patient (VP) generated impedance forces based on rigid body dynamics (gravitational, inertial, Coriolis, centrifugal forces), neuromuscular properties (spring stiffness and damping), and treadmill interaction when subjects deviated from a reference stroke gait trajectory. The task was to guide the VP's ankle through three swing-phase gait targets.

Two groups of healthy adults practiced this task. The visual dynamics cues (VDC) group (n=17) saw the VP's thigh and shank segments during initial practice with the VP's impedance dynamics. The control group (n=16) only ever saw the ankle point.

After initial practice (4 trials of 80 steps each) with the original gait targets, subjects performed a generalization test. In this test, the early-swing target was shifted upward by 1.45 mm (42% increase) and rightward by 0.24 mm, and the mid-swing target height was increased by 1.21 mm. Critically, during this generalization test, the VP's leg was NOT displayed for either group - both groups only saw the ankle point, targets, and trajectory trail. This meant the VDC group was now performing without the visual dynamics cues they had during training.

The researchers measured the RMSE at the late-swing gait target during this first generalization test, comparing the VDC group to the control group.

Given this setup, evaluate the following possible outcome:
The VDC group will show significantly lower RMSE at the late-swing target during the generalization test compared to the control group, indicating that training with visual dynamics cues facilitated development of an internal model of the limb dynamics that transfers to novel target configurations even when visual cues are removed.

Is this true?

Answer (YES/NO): NO